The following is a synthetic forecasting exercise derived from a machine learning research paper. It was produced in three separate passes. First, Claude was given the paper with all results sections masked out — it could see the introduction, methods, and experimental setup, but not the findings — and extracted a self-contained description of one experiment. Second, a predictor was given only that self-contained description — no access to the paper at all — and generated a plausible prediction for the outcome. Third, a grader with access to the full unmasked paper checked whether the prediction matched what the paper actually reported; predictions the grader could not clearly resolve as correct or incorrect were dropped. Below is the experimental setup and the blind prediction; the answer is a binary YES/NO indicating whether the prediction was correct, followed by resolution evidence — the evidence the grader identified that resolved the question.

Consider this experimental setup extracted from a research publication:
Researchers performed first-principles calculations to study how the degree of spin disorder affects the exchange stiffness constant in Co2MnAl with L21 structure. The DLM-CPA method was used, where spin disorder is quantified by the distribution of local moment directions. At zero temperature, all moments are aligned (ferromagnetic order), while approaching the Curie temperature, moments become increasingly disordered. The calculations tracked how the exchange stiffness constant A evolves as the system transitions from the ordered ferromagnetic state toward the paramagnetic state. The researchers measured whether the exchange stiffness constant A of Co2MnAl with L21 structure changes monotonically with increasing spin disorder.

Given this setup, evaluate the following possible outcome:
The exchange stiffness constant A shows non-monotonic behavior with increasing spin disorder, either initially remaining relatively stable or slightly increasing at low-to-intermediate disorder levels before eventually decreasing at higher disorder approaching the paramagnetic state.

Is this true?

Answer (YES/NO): YES